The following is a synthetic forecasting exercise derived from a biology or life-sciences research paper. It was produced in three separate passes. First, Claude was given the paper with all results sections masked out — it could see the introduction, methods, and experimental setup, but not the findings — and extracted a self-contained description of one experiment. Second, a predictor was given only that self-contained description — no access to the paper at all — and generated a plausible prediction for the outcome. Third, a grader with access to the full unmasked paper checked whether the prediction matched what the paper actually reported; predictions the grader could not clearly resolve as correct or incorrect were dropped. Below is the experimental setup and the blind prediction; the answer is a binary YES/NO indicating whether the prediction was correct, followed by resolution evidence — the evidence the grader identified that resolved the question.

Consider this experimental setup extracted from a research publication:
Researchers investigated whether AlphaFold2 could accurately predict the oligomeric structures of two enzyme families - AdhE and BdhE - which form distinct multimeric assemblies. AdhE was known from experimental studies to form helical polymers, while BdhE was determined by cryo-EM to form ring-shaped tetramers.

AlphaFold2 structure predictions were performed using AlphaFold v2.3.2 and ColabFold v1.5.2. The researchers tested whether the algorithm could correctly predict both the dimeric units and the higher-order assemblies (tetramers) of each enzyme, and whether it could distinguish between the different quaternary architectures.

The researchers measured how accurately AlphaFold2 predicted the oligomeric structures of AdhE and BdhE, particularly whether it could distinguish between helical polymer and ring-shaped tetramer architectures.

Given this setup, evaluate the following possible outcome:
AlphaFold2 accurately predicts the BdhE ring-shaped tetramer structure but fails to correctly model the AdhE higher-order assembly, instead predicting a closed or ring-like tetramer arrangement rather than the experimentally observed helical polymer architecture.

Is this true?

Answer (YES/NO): YES